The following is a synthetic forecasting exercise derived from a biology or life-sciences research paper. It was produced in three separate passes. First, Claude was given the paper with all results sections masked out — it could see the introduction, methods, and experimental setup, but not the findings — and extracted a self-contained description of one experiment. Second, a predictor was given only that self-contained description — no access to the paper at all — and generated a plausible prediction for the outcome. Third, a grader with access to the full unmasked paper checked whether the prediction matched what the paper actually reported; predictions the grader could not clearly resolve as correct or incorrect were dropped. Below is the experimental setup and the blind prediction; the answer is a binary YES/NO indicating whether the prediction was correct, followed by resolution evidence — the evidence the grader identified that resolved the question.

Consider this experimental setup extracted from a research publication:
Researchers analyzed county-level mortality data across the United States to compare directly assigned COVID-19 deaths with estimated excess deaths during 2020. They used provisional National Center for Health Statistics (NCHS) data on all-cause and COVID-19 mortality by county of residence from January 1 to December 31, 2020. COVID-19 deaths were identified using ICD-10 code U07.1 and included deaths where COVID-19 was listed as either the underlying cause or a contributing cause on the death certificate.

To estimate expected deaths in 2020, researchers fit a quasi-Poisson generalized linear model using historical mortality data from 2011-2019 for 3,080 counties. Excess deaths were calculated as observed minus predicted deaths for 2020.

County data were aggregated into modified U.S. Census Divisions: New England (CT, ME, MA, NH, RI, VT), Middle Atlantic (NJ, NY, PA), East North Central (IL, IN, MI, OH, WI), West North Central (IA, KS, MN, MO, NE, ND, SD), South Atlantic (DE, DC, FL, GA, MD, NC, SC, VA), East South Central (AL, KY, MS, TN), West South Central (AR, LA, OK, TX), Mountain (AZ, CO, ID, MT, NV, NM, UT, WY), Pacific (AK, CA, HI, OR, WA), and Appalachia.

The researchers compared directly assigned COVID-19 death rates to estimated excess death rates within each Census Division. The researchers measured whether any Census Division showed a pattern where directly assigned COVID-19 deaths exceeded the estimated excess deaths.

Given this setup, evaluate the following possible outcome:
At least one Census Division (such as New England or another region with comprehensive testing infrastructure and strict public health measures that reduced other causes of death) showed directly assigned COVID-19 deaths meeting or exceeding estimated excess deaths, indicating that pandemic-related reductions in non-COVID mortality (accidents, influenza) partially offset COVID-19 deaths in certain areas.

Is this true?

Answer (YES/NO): YES